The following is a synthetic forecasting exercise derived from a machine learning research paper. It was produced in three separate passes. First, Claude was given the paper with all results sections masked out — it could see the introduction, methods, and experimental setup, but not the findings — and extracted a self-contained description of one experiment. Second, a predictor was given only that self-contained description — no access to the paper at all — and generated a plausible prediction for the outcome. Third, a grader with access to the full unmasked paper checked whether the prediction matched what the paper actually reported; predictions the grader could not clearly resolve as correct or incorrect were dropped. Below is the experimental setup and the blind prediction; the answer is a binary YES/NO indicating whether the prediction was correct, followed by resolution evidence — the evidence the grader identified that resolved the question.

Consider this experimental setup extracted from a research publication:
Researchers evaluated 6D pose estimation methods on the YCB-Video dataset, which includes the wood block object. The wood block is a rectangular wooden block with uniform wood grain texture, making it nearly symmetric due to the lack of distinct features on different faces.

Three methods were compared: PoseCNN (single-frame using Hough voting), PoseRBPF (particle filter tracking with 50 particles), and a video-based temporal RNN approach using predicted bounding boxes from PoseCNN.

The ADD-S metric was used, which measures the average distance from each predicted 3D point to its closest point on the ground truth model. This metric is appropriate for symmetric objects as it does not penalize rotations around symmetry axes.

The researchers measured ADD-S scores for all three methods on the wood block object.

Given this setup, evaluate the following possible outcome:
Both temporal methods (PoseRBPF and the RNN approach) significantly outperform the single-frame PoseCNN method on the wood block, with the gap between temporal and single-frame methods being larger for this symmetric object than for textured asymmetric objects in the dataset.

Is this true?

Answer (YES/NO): NO